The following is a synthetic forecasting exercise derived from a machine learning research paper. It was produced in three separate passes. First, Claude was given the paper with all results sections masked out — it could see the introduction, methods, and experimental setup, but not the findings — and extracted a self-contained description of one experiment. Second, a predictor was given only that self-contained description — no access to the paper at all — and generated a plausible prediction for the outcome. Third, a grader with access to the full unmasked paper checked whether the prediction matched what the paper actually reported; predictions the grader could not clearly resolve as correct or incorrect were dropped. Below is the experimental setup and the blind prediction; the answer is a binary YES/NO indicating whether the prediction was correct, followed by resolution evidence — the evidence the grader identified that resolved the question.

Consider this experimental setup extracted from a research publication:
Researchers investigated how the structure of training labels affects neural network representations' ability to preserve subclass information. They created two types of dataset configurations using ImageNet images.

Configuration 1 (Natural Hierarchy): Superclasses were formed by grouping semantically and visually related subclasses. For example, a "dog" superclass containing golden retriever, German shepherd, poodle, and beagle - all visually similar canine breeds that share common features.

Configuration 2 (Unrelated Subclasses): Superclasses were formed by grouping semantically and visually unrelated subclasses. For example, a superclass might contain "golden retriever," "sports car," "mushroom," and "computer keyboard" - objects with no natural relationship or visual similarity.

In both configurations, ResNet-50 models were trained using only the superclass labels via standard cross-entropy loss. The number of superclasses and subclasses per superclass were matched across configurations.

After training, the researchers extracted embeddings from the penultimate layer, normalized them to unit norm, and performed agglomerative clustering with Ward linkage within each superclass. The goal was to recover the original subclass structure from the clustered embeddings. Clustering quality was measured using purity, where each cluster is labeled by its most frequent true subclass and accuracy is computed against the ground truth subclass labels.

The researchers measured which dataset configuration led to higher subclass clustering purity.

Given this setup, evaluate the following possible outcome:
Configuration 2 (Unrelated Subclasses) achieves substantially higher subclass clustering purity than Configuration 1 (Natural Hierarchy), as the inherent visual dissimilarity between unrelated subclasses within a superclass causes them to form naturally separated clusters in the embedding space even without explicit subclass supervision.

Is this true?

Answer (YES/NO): YES